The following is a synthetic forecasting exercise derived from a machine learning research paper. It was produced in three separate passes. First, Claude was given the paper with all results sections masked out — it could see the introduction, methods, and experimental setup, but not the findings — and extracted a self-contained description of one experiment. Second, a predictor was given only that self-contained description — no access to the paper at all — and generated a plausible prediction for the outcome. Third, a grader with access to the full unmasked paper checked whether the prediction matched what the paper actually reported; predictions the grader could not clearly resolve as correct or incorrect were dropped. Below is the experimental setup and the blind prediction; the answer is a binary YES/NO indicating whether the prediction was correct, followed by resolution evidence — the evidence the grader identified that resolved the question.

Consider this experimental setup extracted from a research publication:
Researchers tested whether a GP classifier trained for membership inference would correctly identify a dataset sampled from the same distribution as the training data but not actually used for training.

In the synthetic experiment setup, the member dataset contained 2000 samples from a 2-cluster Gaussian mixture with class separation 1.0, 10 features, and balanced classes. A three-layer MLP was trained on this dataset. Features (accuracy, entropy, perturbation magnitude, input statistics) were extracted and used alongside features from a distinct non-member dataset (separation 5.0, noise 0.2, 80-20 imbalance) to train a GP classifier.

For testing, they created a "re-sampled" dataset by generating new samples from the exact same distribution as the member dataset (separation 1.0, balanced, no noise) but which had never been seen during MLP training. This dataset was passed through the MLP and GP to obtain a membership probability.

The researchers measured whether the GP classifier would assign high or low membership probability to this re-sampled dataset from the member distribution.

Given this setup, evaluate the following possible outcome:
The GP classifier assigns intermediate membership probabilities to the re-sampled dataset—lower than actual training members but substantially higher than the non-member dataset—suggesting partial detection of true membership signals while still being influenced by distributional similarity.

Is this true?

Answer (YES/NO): NO